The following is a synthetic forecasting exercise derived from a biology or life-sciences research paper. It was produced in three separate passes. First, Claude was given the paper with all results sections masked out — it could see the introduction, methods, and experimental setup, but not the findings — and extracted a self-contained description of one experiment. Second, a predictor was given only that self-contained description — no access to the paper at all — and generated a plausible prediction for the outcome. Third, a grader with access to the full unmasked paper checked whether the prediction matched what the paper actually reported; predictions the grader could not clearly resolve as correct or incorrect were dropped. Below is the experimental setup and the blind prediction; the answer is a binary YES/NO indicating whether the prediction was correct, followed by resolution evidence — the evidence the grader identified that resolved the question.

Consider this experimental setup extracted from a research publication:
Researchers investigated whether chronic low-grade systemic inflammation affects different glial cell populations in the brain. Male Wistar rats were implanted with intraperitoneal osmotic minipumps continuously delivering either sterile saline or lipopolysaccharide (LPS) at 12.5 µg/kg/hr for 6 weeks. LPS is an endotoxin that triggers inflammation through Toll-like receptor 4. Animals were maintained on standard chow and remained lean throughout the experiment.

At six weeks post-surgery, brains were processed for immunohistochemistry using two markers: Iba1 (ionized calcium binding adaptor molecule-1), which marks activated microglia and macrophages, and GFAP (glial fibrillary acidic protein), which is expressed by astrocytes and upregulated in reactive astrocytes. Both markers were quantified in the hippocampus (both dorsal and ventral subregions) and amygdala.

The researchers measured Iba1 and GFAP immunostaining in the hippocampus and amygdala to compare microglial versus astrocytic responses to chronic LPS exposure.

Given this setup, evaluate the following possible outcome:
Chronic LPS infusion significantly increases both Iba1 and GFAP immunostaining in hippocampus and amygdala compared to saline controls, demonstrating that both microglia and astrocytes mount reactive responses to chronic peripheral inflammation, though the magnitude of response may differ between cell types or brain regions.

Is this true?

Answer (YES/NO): NO